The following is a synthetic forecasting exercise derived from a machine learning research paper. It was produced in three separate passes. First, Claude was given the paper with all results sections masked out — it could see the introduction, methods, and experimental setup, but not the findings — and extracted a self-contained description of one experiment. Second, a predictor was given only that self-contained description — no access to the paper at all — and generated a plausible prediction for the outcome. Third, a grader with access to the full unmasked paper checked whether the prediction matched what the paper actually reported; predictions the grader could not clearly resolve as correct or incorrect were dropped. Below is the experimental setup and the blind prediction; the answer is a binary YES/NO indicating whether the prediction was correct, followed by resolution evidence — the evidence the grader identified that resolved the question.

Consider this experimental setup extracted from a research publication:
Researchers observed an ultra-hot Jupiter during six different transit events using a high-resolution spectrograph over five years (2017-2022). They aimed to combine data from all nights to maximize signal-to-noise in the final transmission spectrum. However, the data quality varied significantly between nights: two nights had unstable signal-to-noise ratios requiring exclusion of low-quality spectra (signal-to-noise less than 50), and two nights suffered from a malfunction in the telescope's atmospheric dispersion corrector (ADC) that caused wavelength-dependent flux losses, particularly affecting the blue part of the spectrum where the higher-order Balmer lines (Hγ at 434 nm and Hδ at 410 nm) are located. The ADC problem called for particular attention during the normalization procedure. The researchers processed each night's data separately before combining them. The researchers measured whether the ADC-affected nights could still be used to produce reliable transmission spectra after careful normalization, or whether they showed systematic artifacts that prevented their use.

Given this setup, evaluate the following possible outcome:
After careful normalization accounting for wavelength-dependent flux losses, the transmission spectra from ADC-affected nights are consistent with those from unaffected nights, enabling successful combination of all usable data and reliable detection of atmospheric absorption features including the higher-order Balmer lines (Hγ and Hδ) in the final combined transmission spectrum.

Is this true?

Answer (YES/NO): YES